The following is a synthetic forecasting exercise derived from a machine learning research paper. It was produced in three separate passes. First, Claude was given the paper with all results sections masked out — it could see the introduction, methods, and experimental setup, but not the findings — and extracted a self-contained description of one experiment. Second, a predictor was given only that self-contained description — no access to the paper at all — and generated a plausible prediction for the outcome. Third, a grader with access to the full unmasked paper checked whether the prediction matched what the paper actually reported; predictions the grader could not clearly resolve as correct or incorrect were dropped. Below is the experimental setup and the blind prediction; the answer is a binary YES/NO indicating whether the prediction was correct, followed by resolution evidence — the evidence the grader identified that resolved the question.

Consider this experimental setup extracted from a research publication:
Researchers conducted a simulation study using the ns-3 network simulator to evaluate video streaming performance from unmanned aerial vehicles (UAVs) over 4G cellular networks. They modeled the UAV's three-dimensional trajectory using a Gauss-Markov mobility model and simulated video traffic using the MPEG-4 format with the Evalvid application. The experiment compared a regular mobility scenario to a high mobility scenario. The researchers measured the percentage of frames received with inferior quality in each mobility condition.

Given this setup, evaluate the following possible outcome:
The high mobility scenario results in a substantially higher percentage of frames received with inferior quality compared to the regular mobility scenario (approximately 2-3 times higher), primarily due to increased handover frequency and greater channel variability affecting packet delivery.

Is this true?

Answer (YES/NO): NO